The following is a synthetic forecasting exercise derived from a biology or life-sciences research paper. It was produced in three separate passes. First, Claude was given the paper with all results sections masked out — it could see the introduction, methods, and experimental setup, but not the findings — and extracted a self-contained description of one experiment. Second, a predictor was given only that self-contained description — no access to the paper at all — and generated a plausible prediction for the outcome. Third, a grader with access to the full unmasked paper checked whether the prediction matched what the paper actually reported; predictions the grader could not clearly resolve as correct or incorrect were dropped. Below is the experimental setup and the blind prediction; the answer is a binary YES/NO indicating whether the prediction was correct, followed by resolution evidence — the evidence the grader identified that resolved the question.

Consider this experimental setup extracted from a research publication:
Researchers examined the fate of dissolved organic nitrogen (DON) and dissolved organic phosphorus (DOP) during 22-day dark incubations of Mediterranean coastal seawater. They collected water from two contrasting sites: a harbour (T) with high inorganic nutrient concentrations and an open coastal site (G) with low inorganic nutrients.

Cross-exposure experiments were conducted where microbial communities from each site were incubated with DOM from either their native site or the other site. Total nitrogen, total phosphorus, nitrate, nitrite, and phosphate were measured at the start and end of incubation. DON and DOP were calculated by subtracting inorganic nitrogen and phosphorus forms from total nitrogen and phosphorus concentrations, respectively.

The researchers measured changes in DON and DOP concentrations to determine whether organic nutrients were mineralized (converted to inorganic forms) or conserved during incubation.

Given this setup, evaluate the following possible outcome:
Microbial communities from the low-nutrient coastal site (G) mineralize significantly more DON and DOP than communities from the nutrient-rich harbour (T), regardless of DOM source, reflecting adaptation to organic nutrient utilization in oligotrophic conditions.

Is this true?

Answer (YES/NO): NO